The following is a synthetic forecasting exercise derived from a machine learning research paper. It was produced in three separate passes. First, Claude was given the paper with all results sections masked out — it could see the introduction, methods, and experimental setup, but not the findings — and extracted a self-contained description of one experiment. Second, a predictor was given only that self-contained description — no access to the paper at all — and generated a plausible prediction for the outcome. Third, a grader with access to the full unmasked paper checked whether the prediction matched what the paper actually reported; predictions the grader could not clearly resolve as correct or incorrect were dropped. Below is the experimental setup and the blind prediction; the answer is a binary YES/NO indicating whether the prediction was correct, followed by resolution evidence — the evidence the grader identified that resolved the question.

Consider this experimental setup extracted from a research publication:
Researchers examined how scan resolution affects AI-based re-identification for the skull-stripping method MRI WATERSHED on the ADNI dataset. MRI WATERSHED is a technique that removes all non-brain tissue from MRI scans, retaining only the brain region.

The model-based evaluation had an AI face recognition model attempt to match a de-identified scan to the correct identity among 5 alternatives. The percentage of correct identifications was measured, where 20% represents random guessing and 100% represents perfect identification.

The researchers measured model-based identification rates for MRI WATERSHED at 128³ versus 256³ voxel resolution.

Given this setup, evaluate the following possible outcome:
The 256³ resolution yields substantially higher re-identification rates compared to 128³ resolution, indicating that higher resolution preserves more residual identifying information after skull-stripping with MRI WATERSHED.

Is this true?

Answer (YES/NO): NO